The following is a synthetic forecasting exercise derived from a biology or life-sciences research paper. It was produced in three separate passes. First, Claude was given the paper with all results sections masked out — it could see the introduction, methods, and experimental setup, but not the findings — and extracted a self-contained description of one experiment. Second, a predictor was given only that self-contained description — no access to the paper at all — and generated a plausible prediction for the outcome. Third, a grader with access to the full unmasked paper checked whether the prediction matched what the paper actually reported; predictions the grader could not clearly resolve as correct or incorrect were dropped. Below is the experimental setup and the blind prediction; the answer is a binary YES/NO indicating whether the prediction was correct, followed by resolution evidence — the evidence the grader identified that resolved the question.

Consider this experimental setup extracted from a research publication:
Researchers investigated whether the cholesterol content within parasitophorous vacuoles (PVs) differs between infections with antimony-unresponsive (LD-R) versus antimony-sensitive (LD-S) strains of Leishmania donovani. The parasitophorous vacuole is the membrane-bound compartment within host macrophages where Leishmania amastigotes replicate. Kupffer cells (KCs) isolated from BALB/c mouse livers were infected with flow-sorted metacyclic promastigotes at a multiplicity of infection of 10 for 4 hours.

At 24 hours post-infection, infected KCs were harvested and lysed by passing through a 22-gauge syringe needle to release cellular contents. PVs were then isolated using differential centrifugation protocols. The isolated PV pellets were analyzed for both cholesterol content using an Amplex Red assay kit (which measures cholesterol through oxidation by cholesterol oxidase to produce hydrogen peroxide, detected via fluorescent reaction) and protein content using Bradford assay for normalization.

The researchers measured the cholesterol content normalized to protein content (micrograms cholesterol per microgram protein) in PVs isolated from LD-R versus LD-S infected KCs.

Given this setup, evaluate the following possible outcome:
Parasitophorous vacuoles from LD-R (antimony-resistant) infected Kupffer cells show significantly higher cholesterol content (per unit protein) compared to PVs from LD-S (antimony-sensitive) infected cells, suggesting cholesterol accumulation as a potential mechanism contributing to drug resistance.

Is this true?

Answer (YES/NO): YES